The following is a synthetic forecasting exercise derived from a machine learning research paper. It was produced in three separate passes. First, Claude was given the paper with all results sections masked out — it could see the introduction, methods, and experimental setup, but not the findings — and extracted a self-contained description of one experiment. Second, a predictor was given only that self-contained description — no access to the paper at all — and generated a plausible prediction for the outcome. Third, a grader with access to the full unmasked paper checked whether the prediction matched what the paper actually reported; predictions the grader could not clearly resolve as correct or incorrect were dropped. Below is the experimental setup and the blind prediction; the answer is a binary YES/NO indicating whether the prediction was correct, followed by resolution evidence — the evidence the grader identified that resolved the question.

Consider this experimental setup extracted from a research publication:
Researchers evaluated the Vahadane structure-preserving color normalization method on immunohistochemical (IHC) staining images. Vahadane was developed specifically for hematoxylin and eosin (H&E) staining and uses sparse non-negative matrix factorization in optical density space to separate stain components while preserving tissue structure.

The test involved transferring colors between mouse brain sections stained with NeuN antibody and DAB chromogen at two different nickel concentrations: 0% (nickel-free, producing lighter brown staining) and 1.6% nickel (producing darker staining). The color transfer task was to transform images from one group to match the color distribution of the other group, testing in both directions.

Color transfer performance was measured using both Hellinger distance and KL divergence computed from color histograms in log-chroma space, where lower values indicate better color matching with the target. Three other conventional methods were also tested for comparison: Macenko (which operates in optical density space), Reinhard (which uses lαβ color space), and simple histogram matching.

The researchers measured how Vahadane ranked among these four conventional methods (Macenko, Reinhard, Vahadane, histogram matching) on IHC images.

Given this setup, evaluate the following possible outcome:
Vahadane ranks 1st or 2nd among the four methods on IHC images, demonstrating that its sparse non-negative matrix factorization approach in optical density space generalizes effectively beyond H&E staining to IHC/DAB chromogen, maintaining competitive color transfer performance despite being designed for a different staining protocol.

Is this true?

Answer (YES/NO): NO